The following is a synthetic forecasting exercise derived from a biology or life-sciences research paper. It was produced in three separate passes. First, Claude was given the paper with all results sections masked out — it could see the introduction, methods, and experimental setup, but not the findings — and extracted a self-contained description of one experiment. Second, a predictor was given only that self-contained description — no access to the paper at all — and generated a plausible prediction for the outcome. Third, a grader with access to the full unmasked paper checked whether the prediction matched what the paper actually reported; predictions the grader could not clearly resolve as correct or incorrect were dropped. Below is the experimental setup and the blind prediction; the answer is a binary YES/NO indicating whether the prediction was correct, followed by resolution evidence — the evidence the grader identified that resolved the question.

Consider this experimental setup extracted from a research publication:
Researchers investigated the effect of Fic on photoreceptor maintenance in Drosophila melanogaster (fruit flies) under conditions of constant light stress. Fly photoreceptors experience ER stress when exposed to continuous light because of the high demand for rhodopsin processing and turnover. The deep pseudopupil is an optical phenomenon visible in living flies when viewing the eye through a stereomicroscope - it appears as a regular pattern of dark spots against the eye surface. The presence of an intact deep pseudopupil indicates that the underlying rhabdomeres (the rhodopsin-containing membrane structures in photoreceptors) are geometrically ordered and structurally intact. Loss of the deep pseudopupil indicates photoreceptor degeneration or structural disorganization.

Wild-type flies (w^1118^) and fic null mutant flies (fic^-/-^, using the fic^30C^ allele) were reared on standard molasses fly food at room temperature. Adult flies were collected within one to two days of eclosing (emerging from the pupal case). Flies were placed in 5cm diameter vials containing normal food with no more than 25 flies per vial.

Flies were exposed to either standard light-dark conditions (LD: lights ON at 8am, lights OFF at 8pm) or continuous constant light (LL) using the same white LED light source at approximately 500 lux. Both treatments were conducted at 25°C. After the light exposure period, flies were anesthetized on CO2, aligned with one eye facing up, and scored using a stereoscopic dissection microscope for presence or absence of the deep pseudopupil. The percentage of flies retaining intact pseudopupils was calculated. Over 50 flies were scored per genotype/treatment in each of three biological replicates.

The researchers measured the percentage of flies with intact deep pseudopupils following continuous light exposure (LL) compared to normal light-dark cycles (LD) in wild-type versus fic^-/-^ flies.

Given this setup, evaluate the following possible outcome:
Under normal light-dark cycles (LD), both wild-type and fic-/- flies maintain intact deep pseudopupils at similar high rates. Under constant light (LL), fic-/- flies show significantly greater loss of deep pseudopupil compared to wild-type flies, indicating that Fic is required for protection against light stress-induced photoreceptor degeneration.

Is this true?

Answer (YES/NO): YES